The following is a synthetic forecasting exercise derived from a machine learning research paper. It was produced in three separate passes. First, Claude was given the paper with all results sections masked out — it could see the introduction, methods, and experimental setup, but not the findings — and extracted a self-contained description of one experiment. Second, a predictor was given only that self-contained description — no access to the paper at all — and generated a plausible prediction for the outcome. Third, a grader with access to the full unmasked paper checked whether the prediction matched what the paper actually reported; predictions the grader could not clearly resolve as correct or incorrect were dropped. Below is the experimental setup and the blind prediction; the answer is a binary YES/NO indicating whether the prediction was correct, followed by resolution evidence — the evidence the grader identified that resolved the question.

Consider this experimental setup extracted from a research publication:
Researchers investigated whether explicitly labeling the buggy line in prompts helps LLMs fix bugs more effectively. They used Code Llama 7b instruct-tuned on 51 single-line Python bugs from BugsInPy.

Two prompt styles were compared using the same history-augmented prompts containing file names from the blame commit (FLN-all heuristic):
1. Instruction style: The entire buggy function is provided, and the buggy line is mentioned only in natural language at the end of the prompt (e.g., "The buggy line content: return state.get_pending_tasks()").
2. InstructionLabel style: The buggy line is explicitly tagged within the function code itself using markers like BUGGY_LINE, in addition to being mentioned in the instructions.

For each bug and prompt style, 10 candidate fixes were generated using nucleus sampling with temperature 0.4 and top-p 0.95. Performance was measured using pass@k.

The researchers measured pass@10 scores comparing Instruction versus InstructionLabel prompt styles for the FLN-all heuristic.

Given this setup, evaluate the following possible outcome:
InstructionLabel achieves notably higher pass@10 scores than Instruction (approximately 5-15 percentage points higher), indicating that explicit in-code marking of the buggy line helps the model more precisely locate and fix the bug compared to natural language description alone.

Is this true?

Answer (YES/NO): NO